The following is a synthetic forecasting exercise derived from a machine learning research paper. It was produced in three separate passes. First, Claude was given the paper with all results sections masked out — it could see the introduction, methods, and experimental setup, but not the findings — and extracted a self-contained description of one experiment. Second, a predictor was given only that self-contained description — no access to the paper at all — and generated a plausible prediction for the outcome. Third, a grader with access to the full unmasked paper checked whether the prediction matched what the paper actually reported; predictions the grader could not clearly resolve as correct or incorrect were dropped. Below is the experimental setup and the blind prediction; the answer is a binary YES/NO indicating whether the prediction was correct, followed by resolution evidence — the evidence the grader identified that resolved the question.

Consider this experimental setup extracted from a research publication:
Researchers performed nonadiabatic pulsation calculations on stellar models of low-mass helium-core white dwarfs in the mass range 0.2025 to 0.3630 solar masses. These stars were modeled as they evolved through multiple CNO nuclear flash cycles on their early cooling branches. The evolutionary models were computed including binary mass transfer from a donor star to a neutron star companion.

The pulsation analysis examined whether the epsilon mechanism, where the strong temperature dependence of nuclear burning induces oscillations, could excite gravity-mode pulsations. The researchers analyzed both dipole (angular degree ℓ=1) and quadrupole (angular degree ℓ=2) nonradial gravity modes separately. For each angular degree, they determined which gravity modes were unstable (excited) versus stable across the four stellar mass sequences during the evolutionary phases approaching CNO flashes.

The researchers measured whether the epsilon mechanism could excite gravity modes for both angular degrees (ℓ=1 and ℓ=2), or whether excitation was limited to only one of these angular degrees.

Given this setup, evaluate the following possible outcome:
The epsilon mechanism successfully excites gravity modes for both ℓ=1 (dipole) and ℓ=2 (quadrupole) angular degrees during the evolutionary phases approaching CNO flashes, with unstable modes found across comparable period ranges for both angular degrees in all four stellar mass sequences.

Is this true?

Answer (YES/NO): NO